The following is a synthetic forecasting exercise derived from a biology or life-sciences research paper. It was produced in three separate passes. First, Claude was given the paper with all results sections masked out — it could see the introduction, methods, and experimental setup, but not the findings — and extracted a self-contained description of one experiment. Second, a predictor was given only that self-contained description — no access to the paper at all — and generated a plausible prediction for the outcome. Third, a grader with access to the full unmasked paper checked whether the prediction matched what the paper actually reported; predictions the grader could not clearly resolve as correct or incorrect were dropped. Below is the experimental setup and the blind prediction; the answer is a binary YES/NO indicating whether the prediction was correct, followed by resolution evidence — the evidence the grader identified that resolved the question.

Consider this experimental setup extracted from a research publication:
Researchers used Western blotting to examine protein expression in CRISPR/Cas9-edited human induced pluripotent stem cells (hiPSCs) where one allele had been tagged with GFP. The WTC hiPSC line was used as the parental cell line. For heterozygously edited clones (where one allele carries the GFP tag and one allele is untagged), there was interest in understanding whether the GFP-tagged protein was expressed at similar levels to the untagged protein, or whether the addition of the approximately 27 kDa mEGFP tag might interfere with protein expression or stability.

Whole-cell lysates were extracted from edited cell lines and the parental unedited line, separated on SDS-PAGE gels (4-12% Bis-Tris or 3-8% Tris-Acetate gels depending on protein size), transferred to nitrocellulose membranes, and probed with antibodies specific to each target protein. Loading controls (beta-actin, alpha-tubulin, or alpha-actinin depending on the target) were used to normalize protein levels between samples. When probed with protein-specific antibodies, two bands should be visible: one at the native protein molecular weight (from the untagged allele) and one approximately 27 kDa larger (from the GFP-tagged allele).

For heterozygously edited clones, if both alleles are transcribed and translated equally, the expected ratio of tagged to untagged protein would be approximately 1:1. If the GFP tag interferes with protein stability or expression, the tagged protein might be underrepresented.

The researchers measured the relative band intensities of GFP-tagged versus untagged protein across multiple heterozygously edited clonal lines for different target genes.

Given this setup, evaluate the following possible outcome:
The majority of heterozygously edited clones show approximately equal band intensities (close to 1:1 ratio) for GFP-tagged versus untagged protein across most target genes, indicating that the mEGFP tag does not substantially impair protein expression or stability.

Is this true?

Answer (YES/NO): NO